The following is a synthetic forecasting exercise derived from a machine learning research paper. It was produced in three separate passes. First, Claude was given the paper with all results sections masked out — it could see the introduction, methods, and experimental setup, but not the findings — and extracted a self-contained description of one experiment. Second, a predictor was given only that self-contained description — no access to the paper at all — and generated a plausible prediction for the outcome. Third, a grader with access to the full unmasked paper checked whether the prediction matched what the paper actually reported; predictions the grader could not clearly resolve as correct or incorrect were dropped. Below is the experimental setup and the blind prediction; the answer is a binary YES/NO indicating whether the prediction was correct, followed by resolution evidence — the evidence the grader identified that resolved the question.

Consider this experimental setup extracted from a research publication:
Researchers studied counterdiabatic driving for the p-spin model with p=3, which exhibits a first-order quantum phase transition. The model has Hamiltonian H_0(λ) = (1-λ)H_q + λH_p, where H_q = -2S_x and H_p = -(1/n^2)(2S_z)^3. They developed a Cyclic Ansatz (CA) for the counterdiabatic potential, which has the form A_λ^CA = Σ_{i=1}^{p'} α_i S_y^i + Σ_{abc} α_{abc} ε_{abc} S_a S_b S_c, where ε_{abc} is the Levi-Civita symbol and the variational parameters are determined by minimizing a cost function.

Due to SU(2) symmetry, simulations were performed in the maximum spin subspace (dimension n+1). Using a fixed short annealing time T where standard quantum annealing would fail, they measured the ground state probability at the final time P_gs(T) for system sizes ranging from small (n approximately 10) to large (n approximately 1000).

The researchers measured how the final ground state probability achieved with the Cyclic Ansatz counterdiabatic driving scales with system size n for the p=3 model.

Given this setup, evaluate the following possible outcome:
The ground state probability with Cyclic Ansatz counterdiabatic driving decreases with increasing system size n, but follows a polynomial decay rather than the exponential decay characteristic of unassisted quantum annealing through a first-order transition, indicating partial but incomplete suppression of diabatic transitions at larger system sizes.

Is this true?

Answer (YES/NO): NO